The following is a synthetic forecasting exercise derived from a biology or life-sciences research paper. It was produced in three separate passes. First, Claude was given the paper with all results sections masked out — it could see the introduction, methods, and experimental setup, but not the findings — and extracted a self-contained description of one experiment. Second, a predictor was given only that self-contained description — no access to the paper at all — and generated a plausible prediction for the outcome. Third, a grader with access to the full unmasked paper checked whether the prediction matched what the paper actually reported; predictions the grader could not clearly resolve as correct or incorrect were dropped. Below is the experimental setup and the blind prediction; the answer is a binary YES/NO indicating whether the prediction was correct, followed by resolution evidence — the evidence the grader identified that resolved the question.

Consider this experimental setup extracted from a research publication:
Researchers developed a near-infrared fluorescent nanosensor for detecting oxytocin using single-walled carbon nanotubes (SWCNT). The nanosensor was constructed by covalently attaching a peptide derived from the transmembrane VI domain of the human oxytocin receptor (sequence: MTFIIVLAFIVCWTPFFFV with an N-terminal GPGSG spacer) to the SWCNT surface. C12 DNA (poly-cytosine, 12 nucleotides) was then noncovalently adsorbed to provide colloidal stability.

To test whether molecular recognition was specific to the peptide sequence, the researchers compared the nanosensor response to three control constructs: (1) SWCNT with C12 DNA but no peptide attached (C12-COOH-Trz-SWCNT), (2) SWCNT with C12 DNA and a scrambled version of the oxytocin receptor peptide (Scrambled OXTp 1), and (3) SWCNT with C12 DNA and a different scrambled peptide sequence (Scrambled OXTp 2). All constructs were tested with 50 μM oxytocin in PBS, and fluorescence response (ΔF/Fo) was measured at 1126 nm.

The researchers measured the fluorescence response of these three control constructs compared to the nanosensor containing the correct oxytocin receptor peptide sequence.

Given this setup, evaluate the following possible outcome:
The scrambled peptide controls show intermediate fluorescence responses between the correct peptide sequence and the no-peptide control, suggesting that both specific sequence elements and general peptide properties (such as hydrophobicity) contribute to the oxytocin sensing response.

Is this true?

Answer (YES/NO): NO